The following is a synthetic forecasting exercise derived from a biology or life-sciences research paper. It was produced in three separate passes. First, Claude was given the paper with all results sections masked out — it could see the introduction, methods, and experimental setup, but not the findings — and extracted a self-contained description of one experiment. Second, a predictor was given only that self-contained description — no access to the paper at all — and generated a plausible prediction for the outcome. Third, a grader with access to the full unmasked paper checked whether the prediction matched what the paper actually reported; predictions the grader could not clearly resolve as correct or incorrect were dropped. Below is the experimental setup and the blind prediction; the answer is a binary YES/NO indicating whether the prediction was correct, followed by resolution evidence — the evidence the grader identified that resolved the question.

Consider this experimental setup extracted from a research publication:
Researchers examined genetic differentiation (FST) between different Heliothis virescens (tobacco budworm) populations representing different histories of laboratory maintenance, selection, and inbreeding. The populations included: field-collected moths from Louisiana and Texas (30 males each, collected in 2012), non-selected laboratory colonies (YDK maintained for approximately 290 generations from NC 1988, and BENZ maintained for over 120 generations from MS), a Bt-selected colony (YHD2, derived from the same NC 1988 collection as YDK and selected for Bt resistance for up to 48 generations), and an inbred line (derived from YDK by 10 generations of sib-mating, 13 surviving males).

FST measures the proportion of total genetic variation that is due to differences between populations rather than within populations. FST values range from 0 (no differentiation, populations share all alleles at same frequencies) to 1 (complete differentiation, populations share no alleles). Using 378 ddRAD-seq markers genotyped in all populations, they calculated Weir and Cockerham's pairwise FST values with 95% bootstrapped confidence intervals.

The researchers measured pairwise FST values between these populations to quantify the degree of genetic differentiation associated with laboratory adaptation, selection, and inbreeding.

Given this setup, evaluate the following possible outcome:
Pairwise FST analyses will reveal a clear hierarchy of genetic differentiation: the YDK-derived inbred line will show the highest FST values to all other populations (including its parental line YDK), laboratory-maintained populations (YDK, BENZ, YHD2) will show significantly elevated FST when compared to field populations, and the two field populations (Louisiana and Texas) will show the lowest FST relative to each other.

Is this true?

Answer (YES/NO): YES